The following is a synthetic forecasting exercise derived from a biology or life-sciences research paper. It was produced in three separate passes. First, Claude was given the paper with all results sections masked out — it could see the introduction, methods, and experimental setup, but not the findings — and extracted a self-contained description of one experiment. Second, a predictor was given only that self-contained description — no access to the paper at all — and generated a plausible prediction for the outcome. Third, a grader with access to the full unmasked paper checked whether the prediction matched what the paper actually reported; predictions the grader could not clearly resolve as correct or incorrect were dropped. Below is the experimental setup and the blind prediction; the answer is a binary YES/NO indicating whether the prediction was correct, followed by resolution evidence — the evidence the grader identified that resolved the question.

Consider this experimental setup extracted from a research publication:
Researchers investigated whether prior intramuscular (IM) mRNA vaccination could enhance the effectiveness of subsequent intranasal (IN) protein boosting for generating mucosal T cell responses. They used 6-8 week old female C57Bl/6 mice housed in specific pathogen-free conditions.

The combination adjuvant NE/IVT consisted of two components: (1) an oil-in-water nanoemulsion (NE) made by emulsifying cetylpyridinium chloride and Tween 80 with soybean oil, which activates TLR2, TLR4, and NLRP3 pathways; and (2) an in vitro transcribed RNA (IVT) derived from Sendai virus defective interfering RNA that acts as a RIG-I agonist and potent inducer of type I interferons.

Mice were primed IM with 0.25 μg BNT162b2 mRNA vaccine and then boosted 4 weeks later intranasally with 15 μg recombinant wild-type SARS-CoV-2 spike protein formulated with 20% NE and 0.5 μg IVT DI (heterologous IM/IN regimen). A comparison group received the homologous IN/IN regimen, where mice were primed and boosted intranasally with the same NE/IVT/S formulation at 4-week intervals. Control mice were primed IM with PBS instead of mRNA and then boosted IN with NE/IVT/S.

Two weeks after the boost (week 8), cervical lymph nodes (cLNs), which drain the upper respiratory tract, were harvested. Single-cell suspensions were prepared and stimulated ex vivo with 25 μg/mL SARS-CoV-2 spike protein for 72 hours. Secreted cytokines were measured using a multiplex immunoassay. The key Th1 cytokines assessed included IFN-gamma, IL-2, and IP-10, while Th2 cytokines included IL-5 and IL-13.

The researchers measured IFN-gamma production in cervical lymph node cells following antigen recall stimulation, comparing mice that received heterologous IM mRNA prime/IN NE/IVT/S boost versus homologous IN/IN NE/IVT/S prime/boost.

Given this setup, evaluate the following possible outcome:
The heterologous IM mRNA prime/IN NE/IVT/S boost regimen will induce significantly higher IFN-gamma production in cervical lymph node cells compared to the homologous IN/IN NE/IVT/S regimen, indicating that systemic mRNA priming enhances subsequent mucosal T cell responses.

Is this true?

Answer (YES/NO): YES